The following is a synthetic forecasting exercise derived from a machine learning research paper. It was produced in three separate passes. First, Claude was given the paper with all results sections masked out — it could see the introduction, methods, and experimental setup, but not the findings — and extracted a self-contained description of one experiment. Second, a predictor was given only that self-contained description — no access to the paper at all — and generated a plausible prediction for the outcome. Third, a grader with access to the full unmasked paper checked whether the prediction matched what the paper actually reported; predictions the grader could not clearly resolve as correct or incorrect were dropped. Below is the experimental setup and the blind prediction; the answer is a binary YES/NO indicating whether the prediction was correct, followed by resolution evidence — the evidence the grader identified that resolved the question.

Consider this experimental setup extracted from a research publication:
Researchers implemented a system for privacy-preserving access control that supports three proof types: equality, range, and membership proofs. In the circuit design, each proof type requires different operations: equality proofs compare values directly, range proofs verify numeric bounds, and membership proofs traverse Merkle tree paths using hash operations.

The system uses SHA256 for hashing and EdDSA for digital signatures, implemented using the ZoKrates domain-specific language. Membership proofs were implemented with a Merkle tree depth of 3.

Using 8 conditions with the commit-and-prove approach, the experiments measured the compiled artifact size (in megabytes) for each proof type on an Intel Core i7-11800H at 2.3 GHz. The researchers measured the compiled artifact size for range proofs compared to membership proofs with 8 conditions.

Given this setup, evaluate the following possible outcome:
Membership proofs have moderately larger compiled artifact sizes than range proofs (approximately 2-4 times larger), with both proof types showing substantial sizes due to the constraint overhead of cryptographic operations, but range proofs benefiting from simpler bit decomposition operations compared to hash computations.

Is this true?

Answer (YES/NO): YES